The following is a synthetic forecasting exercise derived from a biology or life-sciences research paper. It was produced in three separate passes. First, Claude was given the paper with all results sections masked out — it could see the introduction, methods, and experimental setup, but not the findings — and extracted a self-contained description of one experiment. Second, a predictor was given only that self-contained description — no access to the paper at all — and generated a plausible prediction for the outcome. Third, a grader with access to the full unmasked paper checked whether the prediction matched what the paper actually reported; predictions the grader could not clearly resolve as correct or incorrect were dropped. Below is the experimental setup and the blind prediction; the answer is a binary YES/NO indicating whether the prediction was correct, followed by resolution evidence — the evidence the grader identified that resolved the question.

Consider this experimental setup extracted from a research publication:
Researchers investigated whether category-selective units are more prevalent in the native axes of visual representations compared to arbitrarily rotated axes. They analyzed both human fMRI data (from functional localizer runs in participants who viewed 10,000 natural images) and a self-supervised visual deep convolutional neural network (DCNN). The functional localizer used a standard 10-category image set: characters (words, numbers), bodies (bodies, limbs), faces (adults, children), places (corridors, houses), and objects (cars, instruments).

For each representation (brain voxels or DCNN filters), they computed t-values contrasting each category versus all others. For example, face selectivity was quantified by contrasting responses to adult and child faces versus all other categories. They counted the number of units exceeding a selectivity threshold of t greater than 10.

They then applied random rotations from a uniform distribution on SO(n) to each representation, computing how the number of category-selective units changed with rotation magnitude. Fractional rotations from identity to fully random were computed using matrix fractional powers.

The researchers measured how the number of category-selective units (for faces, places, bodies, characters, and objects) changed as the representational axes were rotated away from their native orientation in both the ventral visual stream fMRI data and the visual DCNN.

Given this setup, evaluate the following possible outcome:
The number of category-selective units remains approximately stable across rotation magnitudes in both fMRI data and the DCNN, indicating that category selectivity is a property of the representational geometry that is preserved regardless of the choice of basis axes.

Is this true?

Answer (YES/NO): NO